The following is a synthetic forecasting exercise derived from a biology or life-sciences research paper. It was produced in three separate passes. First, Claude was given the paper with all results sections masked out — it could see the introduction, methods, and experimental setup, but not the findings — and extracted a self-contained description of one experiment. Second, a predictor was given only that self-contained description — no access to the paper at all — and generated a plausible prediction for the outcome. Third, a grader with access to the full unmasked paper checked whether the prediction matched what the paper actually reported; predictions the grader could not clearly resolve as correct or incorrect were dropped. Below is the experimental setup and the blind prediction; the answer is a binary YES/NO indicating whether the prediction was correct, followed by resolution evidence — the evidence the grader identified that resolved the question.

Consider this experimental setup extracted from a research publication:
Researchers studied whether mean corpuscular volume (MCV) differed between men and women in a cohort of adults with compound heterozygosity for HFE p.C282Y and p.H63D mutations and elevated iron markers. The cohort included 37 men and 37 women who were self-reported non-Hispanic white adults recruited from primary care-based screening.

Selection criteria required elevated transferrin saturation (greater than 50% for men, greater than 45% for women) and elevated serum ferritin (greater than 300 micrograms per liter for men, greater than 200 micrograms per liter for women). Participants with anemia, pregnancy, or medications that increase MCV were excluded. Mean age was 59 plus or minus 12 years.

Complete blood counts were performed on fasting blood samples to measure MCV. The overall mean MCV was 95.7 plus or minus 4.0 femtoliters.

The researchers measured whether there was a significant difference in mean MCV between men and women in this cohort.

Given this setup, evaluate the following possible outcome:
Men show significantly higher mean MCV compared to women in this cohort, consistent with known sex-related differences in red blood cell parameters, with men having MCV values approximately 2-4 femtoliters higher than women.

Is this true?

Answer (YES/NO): NO